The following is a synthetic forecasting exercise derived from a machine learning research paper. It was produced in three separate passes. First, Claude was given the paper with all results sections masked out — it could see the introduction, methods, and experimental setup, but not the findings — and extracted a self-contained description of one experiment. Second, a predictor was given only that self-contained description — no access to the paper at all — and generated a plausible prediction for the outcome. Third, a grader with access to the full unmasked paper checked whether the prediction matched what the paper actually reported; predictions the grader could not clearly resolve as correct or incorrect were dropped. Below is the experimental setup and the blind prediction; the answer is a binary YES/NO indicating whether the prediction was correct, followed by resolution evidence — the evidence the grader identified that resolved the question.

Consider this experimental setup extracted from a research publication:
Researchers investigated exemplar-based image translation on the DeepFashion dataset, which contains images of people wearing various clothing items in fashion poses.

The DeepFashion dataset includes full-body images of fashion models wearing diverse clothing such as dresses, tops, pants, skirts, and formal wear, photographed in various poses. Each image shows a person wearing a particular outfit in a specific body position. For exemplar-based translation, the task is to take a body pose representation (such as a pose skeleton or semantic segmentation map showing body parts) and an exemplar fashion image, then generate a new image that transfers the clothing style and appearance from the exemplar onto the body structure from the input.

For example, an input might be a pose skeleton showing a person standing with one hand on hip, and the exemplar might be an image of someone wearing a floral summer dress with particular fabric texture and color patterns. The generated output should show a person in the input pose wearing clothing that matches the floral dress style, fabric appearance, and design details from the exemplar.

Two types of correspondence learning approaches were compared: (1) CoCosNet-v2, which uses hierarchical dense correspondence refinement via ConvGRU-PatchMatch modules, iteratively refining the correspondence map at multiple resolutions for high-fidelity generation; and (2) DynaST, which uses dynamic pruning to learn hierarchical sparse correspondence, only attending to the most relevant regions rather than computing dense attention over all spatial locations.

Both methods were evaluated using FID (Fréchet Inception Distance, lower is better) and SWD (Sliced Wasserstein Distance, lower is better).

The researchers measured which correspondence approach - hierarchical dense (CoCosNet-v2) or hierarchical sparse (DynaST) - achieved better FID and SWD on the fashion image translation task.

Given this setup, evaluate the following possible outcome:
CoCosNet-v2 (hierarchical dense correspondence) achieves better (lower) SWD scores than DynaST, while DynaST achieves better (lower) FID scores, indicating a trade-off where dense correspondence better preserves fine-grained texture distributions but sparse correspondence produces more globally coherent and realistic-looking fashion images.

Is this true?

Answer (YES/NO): NO